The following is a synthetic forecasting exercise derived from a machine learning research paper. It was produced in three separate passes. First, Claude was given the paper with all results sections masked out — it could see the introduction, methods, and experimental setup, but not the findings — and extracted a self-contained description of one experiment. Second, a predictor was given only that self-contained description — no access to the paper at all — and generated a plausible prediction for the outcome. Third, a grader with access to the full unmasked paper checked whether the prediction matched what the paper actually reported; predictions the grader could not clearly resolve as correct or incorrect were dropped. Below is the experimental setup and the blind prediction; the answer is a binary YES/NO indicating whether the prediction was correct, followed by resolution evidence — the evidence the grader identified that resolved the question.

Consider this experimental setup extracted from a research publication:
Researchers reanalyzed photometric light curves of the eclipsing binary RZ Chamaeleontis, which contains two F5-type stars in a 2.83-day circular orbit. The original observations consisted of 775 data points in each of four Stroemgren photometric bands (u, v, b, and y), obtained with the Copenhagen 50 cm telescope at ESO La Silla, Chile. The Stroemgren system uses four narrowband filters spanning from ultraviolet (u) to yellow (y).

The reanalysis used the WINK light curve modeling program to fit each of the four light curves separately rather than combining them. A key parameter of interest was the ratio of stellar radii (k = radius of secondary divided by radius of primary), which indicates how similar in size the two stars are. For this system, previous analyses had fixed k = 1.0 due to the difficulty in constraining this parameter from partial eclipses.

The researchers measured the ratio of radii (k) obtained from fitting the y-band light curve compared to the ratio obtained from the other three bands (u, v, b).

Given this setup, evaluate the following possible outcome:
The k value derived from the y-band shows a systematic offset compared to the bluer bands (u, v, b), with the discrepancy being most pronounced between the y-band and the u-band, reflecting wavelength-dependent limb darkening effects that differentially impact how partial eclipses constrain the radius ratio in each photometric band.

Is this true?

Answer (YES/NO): NO